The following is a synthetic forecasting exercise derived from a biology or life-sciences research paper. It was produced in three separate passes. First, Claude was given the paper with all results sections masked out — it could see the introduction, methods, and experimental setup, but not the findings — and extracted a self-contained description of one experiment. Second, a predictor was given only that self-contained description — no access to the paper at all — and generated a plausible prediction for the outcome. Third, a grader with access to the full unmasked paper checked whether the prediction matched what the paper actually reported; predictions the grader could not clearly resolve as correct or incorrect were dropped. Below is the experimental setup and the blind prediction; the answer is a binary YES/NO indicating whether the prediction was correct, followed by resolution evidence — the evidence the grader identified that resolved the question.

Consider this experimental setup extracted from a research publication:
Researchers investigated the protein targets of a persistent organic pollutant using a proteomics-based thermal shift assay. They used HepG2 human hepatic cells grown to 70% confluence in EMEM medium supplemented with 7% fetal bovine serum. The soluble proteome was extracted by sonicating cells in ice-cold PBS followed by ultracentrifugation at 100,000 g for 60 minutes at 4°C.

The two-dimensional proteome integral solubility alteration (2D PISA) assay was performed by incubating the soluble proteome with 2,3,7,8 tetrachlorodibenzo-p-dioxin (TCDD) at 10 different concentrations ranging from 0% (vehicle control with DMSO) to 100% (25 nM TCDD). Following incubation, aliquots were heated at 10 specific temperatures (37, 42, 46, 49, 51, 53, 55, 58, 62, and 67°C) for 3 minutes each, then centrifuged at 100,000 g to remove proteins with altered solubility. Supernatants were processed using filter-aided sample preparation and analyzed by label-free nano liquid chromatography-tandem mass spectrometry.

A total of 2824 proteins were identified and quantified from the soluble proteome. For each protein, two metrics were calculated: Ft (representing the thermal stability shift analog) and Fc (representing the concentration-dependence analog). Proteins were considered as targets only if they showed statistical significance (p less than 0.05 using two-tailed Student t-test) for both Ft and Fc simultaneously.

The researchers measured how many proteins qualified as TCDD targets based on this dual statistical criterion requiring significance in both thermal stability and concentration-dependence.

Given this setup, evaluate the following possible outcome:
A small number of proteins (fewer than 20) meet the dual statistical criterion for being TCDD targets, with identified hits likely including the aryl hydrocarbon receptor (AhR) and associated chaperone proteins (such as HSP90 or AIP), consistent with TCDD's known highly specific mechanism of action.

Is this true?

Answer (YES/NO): NO